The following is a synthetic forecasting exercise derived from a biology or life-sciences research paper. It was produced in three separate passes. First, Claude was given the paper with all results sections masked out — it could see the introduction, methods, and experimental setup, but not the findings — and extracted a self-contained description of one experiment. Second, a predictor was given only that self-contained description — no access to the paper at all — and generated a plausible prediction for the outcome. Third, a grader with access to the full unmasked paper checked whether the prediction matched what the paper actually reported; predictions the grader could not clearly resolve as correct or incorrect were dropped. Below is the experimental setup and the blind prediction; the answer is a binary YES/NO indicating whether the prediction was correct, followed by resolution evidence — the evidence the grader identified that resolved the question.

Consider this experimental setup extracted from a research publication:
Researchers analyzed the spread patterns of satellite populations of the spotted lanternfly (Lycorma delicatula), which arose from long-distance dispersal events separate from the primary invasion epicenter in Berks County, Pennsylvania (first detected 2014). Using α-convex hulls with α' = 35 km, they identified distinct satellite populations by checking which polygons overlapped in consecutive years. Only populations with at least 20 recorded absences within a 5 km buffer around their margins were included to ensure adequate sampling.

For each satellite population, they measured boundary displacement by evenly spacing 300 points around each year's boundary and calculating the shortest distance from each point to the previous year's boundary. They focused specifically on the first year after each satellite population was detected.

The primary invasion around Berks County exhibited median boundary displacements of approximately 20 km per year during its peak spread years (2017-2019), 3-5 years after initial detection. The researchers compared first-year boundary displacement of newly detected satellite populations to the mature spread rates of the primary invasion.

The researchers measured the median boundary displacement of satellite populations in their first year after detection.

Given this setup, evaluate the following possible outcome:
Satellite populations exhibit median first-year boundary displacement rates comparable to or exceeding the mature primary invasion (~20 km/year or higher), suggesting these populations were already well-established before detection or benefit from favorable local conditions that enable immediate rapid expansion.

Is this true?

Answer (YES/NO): NO